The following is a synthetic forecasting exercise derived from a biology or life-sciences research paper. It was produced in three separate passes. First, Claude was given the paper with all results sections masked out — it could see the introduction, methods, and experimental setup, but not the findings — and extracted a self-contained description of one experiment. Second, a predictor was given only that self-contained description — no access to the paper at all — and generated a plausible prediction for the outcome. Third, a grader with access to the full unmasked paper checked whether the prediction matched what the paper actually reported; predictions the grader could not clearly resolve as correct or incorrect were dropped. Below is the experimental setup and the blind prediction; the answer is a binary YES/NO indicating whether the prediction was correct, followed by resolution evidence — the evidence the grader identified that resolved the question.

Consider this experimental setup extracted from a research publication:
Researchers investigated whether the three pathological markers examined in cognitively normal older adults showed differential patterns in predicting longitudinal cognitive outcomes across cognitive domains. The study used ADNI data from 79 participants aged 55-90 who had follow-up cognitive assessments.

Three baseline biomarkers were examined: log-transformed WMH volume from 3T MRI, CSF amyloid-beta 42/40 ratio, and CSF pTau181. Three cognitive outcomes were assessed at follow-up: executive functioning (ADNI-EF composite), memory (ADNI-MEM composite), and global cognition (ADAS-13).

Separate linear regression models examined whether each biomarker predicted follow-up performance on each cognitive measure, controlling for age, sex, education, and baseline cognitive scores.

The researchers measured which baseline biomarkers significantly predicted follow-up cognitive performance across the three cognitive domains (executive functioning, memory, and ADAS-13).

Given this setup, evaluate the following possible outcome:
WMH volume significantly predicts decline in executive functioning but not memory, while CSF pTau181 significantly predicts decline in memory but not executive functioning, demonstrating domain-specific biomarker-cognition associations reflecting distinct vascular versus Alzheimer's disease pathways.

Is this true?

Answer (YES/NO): NO